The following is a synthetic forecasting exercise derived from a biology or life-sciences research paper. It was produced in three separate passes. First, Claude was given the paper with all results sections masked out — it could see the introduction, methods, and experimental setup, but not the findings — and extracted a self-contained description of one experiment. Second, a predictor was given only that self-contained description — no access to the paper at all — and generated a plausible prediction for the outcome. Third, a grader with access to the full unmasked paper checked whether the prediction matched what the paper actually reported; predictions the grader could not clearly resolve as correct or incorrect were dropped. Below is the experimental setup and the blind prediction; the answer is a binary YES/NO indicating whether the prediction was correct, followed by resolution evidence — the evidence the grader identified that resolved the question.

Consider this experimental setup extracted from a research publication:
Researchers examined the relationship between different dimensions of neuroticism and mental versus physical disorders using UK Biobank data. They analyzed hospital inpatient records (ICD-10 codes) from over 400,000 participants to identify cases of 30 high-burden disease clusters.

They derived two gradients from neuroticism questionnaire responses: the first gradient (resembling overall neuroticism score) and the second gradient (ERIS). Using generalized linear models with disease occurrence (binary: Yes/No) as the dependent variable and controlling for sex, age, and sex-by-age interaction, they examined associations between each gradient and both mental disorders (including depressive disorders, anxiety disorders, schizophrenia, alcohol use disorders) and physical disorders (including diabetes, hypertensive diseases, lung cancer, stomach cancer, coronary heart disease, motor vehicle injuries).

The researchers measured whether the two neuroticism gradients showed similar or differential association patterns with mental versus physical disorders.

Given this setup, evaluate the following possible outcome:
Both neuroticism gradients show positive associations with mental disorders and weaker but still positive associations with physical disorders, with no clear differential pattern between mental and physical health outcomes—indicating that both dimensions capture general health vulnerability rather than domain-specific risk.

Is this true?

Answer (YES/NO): NO